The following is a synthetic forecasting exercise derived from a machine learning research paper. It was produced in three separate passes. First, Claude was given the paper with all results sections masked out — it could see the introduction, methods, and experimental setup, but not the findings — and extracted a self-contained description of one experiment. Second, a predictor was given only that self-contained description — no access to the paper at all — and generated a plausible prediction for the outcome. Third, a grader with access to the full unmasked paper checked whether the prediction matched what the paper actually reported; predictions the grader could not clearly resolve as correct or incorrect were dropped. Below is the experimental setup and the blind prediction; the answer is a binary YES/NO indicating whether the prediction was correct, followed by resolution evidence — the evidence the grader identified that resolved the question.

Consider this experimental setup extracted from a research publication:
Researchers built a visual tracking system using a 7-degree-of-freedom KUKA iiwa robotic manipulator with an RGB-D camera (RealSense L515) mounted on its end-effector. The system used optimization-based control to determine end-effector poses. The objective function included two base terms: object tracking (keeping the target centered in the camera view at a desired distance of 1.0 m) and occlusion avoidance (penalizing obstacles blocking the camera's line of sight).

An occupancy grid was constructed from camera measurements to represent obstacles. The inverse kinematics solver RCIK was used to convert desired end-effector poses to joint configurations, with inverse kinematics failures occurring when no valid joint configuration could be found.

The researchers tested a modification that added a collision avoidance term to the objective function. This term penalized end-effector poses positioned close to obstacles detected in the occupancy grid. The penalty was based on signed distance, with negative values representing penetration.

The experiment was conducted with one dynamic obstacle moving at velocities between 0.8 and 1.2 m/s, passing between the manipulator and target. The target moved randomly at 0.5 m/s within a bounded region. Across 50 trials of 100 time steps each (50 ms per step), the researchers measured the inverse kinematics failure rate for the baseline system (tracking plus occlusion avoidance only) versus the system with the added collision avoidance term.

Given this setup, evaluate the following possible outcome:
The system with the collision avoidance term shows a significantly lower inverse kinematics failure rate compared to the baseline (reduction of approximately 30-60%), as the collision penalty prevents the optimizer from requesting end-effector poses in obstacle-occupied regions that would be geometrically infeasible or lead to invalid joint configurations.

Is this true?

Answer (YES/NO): NO